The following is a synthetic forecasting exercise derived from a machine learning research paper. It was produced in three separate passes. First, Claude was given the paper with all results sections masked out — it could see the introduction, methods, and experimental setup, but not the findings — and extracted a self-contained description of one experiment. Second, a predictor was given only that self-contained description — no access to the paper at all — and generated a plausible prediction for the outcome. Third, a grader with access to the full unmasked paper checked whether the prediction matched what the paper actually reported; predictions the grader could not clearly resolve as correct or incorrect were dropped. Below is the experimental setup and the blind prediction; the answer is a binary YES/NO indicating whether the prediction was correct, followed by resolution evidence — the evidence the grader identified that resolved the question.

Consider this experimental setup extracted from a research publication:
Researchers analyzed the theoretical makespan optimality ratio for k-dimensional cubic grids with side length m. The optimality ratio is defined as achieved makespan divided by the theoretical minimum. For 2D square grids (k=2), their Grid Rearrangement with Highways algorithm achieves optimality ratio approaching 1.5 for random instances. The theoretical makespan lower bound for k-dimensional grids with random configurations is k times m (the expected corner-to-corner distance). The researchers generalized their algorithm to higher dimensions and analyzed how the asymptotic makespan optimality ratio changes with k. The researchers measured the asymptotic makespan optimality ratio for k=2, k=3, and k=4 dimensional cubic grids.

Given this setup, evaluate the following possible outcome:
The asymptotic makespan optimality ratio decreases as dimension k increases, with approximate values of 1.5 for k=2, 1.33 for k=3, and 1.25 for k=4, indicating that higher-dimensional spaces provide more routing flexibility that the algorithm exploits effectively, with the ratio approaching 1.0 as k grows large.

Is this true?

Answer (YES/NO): NO